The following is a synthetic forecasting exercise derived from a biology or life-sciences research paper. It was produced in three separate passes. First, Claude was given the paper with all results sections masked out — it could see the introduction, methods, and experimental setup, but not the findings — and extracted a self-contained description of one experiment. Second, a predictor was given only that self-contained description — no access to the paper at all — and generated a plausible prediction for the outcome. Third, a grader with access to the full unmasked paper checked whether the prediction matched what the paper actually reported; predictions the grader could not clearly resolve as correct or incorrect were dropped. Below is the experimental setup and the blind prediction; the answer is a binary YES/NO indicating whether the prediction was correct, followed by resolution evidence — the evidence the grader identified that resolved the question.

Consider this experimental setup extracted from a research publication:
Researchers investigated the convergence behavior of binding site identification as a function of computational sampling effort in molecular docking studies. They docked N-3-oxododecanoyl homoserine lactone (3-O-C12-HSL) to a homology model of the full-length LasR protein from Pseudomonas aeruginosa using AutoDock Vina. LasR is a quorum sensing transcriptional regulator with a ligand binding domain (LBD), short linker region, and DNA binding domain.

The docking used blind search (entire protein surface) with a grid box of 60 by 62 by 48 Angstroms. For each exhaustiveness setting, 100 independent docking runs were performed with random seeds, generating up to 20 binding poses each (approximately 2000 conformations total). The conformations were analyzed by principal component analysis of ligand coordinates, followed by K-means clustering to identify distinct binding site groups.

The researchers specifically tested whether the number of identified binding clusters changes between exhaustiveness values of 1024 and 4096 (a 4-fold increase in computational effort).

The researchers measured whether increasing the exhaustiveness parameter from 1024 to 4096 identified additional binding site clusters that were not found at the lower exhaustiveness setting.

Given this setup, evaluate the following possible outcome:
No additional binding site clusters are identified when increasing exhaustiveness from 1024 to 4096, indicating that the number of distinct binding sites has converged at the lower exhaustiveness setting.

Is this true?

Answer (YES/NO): YES